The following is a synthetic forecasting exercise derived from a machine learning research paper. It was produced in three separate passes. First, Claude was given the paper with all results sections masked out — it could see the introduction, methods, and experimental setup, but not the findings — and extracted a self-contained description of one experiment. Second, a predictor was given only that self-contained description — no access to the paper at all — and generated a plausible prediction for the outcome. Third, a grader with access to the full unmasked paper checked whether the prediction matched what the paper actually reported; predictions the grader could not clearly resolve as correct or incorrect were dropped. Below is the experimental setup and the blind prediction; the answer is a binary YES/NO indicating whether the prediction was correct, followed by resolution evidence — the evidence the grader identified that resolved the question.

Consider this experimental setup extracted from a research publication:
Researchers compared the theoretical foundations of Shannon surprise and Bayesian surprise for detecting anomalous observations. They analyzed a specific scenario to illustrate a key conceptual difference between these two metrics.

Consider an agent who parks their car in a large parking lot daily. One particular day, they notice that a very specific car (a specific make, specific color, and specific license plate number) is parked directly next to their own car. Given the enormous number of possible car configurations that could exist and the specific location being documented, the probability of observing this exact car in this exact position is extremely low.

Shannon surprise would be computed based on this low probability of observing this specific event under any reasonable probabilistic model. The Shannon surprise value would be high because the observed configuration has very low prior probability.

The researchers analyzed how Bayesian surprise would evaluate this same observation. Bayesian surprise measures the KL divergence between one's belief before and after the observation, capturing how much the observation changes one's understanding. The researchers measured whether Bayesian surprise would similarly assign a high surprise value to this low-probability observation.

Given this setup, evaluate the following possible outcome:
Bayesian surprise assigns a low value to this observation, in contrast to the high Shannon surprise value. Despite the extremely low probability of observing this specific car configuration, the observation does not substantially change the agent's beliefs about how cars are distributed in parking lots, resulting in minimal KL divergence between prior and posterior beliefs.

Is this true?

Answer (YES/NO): YES